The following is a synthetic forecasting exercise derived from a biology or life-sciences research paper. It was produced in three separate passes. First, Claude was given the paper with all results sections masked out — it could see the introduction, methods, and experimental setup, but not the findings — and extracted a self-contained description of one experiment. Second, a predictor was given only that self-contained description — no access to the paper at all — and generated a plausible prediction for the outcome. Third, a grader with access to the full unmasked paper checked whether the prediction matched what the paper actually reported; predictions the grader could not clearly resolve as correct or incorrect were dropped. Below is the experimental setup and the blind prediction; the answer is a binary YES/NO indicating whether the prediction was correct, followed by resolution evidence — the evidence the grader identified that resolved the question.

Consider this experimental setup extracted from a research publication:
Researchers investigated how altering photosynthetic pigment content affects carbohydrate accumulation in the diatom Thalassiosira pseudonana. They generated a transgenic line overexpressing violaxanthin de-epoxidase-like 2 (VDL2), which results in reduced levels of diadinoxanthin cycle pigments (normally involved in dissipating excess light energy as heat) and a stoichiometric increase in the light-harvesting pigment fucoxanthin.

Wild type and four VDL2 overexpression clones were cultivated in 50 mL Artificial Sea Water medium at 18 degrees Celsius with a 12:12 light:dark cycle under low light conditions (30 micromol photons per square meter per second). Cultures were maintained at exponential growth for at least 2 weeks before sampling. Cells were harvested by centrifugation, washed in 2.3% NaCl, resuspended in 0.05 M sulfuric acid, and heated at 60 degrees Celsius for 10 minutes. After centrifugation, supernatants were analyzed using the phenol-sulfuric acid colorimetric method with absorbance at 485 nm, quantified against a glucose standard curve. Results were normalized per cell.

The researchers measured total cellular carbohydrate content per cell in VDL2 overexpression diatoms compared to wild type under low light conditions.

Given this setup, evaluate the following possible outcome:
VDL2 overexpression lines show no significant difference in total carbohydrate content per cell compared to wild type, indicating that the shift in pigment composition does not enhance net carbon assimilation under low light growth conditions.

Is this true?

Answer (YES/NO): NO